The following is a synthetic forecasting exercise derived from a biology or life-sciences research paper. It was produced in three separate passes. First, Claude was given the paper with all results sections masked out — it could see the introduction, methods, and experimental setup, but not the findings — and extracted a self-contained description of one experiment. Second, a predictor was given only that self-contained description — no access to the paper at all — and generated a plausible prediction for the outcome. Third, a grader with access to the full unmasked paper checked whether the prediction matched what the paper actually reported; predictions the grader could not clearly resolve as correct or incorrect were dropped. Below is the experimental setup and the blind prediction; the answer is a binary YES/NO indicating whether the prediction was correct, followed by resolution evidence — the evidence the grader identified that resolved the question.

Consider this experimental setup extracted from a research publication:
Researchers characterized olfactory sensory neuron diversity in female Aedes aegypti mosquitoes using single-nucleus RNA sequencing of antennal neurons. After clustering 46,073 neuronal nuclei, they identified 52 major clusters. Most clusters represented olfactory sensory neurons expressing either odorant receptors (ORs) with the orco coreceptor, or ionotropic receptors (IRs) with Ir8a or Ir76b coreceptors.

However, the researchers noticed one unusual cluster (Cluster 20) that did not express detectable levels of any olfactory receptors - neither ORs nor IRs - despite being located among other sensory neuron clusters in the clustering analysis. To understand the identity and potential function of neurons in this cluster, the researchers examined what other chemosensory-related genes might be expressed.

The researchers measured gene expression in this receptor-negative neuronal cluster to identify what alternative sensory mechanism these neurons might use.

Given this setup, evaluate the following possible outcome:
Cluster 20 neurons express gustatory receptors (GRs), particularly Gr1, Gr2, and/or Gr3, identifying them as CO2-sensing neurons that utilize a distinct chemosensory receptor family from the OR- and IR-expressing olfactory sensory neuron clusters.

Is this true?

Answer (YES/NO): NO